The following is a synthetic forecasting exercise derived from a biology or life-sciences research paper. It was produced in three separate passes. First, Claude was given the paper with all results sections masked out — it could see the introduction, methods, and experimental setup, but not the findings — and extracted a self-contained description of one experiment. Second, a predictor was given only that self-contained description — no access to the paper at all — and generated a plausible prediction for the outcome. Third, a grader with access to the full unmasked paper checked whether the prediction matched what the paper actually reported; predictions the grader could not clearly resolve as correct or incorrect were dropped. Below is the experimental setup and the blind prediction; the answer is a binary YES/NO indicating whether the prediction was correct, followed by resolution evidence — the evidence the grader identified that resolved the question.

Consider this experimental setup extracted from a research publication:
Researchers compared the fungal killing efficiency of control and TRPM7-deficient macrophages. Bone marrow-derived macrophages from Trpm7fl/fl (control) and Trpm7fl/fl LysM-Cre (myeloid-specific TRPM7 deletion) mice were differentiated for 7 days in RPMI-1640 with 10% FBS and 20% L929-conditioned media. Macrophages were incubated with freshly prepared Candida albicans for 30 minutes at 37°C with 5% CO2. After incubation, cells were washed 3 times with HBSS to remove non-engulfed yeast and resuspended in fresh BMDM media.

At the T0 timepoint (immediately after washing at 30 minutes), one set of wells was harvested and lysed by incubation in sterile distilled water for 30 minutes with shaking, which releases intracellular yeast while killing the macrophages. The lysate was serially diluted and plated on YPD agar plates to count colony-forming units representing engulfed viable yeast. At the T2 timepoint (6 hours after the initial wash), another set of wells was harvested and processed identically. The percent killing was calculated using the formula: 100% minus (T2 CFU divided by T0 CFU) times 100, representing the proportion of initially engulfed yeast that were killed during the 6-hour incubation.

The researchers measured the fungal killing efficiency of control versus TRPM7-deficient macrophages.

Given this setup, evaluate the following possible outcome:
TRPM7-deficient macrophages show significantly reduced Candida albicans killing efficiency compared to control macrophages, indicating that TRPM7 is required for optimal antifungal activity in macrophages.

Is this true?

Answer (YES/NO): NO